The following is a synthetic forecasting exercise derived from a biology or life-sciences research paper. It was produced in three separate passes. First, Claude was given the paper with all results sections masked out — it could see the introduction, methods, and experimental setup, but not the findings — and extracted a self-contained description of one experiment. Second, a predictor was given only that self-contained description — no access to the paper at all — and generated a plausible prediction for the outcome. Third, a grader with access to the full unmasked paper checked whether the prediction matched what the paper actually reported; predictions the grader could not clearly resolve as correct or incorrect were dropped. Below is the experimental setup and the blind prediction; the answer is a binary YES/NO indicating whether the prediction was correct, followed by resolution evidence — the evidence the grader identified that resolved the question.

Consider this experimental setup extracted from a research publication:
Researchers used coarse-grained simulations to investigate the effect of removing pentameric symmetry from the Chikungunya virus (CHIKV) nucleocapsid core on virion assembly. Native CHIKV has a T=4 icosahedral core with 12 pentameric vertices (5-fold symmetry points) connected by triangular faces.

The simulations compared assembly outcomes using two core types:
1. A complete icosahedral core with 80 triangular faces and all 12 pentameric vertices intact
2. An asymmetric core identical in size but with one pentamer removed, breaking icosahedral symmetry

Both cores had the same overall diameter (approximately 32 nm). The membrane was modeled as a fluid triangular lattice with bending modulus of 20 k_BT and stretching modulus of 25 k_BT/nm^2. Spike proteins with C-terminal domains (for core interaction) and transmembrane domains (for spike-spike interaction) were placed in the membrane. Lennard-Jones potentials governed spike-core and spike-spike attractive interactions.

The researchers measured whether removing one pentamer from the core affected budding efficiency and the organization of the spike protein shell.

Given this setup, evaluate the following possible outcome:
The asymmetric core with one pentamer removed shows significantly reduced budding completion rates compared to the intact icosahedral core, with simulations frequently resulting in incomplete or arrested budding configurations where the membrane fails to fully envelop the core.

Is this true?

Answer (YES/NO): YES